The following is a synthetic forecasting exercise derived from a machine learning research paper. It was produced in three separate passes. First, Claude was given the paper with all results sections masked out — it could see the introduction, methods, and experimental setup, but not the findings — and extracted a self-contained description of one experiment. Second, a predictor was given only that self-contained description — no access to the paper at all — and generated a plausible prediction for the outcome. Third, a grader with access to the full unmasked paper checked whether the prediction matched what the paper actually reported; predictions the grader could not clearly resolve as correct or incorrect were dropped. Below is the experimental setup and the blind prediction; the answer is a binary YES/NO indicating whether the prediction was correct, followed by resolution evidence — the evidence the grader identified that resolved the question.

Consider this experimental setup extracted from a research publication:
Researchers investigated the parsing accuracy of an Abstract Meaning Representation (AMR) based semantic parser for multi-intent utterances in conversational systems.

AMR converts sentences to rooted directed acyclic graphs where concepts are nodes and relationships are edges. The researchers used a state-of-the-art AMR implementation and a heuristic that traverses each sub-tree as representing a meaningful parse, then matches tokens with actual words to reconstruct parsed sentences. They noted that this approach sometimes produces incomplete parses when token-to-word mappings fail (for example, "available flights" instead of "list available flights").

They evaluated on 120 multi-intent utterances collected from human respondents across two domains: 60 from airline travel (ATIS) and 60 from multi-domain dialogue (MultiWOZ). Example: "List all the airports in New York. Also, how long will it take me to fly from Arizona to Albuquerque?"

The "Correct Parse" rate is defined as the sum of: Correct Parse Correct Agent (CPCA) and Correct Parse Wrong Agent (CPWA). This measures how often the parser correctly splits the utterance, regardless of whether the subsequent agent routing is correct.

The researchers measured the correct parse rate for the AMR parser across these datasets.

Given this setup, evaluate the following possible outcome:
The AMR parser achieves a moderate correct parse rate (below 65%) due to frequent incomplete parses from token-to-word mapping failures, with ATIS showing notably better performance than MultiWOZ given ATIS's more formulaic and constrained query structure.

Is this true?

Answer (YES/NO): NO